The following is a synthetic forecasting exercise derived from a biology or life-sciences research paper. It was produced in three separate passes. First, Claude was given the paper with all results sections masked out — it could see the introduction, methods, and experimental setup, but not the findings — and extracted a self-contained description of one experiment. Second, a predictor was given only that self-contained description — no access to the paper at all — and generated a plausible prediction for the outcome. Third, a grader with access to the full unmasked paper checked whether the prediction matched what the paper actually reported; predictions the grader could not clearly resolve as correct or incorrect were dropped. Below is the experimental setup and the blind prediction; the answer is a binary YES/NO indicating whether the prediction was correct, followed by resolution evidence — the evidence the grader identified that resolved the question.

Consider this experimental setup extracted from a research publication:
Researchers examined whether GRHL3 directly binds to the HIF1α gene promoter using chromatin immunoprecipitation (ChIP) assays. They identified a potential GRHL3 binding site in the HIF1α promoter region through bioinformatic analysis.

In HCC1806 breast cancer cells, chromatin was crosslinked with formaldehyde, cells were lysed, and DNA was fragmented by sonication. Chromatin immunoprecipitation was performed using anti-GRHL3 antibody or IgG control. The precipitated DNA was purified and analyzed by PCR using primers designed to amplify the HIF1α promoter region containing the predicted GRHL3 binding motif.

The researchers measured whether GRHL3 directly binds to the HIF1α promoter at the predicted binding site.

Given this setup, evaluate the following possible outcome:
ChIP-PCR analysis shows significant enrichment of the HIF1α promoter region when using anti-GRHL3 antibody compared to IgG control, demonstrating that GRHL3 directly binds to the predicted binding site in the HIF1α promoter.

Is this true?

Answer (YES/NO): YES